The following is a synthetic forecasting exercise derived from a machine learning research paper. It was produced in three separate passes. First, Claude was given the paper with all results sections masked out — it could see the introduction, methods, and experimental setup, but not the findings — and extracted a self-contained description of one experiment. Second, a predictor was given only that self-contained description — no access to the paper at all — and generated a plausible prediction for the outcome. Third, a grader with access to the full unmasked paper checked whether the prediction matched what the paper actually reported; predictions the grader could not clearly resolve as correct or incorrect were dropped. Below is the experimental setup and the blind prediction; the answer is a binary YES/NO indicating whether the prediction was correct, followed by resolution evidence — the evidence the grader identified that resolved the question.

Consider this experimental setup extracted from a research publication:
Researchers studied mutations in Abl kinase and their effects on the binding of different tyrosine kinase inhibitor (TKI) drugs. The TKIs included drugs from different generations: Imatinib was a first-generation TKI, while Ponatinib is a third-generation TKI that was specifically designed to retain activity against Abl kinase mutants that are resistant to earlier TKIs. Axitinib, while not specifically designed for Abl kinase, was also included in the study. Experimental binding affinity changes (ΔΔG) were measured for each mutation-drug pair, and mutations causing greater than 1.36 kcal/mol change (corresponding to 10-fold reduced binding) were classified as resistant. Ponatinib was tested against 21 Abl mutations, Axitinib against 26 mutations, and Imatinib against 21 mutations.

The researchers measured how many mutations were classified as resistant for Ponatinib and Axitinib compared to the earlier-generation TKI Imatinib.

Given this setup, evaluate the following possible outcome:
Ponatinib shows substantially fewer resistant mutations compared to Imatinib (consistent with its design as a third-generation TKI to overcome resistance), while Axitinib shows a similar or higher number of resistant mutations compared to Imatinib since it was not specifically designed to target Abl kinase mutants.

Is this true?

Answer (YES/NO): NO